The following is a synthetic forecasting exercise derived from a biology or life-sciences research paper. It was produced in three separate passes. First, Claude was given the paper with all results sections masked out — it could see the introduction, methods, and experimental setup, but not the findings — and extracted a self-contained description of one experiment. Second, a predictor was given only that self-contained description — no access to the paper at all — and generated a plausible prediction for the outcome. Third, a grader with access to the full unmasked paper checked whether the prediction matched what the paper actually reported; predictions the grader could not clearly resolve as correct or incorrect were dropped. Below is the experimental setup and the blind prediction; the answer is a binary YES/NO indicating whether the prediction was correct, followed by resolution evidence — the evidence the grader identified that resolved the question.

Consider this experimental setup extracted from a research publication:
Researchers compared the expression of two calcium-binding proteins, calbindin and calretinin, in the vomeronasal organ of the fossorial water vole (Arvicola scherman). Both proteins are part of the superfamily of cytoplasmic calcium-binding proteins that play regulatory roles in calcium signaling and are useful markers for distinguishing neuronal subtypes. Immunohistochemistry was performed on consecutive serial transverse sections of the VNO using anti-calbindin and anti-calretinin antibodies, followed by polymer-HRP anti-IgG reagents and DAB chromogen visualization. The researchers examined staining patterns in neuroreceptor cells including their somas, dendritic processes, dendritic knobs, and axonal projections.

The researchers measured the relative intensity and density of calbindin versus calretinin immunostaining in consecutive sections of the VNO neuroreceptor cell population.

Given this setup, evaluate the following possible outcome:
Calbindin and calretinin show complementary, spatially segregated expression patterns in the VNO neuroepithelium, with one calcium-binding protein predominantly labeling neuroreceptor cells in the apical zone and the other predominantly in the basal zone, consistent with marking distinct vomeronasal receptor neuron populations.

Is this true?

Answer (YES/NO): NO